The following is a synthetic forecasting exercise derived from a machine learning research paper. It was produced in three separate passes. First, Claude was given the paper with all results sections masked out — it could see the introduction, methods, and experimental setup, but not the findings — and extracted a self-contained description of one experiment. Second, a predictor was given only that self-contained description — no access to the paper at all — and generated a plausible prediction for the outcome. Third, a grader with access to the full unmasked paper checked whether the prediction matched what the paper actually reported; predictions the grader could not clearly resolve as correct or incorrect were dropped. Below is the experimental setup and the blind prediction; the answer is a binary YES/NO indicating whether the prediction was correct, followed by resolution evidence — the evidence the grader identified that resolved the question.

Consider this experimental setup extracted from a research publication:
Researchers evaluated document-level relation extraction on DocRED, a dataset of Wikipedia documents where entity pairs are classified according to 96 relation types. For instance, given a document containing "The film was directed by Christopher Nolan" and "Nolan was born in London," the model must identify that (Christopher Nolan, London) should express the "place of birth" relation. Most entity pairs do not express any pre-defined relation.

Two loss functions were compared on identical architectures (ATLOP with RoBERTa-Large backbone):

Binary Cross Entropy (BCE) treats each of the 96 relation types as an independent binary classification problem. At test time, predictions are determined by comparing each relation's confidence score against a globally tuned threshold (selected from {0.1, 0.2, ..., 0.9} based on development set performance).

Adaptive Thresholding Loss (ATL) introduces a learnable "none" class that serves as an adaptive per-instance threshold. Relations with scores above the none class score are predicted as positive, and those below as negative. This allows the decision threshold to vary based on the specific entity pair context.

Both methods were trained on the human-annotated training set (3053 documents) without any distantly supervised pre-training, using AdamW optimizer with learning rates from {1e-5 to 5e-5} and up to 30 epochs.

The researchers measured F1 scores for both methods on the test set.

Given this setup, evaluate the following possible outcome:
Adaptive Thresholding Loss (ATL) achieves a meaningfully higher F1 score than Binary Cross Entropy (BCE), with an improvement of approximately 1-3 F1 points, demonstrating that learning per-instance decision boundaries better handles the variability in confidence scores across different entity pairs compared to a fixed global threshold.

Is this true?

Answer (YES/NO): NO